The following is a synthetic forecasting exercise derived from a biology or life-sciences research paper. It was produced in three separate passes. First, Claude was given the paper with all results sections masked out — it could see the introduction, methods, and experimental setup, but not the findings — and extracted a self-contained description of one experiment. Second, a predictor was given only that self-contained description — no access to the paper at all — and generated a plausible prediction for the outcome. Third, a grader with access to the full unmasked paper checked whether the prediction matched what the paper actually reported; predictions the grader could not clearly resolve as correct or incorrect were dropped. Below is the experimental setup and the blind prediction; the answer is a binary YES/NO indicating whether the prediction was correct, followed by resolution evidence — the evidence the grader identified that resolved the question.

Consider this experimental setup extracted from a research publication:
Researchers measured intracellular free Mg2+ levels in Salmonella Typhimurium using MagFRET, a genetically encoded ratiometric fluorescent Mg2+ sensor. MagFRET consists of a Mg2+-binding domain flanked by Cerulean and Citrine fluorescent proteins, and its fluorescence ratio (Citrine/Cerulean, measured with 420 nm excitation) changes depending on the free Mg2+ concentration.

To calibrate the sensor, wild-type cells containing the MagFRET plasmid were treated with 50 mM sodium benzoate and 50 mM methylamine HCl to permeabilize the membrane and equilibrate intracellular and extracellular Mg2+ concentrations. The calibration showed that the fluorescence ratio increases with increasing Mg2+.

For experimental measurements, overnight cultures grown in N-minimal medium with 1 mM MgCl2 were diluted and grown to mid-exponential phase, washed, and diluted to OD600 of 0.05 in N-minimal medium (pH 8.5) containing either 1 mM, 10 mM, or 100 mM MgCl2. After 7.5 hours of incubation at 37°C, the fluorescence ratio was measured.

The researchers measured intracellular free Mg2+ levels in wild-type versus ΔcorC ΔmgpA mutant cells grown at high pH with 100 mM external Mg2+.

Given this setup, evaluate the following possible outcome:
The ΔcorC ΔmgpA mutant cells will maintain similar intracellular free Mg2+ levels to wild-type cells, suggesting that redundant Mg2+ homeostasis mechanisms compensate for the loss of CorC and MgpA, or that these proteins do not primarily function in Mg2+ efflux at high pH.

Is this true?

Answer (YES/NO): NO